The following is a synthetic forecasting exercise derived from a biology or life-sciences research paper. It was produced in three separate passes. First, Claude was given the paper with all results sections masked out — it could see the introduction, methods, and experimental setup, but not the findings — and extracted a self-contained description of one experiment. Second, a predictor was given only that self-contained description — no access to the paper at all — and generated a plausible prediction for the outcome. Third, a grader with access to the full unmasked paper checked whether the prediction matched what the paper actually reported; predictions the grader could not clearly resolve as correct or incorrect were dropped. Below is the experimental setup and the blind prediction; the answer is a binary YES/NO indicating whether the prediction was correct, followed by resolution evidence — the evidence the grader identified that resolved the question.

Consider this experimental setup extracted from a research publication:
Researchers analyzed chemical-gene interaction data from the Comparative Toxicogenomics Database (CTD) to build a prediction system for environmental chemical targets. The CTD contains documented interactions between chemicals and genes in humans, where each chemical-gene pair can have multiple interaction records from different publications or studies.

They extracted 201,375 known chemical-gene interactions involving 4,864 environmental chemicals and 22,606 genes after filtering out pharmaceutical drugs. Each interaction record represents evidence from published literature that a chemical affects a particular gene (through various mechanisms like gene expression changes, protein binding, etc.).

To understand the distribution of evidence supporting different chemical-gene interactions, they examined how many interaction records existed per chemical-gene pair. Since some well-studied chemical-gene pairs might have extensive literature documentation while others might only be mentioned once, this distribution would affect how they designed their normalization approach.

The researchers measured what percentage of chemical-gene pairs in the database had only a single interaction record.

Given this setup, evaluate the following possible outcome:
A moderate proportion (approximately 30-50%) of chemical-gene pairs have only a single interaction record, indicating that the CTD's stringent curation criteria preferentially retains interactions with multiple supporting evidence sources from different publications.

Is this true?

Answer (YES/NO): NO